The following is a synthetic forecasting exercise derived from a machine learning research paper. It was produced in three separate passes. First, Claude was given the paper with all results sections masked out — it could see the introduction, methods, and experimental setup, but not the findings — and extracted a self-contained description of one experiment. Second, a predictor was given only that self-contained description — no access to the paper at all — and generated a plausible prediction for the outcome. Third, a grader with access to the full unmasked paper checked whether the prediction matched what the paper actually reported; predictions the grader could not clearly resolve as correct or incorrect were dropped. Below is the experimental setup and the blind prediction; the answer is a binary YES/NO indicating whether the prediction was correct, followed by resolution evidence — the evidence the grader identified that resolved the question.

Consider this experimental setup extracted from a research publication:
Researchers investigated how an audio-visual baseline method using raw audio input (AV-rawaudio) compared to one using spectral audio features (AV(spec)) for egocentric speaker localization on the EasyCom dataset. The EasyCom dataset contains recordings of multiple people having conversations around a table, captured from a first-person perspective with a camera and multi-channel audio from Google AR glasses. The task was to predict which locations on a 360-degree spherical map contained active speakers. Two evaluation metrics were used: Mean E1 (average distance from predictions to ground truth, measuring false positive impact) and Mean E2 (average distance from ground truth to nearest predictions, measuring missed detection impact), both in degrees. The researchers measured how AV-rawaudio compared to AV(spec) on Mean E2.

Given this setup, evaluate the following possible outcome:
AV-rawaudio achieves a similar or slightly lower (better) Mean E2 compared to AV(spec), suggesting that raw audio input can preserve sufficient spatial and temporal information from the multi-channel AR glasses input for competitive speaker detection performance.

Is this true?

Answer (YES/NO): NO